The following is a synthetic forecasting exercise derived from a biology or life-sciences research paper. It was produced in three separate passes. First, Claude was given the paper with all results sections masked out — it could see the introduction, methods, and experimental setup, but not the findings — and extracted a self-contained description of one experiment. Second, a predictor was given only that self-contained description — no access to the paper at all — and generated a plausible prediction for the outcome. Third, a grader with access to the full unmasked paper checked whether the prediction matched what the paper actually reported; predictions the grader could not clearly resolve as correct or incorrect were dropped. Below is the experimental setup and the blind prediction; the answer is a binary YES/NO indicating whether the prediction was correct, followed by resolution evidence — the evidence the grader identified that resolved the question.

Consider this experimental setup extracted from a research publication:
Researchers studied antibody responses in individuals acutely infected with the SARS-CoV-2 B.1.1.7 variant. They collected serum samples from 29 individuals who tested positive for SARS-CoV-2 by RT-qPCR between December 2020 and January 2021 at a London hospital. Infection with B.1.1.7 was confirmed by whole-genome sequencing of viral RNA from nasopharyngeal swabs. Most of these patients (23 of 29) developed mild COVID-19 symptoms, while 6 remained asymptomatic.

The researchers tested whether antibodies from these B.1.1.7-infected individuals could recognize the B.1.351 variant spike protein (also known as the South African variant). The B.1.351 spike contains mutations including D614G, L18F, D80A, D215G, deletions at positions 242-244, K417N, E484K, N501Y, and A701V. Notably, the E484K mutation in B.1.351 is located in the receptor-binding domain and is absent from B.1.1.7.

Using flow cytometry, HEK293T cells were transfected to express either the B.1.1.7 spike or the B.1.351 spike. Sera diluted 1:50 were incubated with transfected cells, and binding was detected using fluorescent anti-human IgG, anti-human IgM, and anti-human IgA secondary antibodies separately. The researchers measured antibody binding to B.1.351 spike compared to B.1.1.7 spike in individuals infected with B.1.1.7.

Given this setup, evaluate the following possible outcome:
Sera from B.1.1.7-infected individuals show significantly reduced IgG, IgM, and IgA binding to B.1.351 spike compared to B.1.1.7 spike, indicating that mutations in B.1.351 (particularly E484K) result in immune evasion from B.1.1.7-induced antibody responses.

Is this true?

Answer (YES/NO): YES